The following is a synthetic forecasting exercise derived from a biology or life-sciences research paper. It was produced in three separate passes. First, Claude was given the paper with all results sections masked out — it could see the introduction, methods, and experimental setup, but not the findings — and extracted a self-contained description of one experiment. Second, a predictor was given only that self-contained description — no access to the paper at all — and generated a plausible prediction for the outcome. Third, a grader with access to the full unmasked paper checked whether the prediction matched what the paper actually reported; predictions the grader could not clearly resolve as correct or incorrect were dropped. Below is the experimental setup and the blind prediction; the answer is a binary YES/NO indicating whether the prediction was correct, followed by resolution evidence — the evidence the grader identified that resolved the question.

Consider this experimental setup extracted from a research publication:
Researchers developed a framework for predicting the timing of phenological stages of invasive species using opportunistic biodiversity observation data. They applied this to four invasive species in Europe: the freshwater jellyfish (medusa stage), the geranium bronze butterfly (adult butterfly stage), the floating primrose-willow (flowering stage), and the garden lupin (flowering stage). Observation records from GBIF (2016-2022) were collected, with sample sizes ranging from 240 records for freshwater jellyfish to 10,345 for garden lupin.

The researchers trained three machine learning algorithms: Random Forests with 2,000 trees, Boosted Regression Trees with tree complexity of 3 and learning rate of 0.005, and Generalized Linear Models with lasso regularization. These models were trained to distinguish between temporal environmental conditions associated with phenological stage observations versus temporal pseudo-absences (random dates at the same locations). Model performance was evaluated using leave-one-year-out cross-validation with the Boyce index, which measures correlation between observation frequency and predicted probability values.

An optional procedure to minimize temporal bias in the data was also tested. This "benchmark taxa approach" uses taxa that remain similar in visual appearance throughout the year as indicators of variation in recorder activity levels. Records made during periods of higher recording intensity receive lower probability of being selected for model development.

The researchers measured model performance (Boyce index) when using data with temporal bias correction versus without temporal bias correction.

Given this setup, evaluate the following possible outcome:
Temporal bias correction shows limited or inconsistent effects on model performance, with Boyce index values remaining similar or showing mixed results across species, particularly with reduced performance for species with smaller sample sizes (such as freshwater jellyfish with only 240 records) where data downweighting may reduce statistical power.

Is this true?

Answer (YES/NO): YES